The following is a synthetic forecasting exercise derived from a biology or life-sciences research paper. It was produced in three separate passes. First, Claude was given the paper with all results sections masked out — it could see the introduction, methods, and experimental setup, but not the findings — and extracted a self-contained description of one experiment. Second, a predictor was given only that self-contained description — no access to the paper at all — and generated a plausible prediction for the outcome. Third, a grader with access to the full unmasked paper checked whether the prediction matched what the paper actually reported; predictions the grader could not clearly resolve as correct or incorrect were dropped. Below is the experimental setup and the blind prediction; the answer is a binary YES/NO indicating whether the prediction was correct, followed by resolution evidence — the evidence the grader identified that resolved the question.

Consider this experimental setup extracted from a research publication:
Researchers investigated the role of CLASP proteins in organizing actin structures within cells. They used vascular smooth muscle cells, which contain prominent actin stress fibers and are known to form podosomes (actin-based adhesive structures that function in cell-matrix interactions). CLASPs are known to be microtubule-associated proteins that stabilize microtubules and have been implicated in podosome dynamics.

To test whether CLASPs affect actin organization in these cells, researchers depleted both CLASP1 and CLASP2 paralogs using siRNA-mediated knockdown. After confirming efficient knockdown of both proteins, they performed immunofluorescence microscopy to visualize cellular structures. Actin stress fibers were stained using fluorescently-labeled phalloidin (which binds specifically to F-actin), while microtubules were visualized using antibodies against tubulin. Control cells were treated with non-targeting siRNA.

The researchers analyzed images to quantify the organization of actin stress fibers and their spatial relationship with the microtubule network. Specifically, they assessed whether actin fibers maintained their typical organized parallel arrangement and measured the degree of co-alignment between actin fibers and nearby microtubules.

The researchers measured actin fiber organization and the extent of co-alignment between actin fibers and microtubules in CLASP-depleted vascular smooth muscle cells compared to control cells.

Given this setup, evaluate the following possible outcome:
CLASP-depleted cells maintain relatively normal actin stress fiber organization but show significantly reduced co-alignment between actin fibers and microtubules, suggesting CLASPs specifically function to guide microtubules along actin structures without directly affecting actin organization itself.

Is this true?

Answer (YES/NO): NO